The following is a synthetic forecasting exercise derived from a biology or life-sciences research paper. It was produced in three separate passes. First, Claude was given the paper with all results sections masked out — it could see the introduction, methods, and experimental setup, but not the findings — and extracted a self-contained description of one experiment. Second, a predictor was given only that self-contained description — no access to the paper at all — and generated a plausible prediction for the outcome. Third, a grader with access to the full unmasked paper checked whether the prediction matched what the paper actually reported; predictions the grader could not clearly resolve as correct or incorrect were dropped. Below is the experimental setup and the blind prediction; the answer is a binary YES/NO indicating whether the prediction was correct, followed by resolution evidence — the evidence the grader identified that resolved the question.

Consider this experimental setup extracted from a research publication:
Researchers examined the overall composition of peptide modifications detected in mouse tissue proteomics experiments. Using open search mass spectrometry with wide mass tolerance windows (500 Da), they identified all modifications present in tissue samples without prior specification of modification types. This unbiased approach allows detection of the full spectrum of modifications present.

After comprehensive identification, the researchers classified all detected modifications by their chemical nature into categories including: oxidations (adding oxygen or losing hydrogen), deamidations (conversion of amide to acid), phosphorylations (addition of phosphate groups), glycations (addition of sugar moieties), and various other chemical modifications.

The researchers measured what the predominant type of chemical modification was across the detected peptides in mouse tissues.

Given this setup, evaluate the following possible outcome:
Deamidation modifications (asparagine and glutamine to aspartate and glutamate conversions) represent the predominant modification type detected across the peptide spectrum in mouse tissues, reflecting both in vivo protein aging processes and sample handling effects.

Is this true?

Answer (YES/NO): NO